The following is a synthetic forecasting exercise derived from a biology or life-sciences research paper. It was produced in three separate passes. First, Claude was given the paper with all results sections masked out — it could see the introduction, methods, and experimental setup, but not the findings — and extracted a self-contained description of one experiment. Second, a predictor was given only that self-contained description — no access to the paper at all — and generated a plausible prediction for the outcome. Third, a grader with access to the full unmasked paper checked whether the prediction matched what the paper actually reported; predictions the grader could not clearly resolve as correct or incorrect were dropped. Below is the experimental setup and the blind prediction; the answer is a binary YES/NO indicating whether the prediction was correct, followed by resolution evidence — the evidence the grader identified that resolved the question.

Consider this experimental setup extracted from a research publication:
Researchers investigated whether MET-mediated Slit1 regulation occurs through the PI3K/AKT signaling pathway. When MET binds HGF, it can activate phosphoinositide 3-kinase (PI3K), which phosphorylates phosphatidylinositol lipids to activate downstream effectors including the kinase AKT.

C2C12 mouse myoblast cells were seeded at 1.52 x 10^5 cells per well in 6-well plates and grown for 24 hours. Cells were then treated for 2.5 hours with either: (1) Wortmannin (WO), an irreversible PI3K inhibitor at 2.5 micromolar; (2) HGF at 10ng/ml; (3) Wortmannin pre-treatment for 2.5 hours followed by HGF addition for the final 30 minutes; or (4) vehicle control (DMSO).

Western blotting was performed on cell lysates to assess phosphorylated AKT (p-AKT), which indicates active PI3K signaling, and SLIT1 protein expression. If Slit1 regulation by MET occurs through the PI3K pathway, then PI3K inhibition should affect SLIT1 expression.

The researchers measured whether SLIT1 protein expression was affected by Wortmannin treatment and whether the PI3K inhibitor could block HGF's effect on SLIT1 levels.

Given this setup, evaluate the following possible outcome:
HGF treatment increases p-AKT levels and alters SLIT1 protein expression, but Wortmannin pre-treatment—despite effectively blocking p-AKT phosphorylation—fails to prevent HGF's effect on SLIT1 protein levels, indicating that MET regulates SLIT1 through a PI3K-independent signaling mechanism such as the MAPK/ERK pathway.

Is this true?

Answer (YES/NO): YES